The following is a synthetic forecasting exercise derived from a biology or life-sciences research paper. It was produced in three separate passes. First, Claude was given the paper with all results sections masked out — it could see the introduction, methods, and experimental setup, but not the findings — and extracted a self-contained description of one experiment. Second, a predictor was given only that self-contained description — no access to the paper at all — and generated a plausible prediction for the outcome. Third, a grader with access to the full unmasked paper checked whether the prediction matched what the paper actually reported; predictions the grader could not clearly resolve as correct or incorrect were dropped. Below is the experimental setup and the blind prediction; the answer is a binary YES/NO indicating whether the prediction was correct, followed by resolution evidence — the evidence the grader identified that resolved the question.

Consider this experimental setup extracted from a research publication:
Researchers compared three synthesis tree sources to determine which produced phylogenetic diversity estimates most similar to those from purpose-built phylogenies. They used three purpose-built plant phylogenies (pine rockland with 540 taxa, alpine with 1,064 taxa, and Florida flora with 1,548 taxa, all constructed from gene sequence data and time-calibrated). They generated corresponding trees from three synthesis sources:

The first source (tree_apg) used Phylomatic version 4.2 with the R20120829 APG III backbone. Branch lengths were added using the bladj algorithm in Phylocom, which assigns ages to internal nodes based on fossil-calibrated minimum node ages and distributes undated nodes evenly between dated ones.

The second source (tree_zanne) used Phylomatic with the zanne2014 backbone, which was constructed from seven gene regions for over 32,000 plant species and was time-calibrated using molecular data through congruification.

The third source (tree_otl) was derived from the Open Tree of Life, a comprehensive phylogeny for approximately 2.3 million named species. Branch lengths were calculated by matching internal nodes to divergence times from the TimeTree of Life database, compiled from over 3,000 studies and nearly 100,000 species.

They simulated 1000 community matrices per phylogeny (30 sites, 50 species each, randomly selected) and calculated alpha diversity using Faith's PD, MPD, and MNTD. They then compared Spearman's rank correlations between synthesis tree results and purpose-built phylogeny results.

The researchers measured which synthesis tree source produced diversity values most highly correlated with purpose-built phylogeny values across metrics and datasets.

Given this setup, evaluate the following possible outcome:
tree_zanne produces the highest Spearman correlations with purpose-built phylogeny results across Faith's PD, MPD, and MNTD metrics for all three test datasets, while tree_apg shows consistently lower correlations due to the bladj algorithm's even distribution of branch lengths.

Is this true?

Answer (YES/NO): NO